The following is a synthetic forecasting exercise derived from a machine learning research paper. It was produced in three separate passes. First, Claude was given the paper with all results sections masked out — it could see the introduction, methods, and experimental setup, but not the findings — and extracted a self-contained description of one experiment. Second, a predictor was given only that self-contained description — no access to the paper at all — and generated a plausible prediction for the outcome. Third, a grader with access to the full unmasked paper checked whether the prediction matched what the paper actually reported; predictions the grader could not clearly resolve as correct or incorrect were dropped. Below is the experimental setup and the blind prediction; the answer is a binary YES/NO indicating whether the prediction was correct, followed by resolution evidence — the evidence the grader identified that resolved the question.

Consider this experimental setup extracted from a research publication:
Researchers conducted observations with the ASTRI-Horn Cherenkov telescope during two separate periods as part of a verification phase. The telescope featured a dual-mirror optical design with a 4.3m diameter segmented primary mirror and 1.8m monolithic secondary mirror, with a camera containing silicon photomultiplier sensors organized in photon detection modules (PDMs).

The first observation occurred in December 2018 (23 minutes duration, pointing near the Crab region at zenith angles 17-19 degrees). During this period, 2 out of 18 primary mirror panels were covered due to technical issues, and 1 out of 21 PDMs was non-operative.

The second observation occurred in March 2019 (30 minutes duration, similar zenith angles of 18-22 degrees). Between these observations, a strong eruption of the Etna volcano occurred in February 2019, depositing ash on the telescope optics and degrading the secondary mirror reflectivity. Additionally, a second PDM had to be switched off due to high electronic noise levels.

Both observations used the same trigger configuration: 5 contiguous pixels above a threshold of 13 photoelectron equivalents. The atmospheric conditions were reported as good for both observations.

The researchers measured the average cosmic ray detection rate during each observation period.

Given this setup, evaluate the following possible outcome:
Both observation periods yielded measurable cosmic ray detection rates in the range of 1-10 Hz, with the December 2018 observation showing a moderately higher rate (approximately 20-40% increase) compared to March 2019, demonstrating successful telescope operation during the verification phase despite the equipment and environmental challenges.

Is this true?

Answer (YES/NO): NO